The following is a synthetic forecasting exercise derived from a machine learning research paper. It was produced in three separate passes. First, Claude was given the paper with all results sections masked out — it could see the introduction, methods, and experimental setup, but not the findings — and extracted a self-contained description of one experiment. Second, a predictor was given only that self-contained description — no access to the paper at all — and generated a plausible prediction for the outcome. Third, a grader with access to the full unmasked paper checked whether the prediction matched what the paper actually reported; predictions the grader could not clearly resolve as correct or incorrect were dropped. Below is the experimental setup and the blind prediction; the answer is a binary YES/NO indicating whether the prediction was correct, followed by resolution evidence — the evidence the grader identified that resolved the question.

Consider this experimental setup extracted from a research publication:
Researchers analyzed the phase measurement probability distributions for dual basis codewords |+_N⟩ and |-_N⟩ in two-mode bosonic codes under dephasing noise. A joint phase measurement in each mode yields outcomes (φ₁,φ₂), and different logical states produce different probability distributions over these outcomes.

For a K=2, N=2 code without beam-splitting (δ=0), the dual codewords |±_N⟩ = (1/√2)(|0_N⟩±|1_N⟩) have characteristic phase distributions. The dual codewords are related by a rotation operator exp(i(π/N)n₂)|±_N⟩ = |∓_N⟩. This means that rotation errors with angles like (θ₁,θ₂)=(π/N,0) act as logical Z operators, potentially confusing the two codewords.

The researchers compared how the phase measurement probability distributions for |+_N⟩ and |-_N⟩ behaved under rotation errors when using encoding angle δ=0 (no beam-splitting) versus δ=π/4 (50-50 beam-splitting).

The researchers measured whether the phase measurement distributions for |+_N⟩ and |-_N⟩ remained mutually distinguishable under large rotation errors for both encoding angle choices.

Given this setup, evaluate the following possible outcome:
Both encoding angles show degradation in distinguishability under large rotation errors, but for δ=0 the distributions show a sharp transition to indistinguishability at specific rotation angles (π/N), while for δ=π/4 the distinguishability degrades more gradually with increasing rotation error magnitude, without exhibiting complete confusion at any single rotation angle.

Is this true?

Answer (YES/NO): NO